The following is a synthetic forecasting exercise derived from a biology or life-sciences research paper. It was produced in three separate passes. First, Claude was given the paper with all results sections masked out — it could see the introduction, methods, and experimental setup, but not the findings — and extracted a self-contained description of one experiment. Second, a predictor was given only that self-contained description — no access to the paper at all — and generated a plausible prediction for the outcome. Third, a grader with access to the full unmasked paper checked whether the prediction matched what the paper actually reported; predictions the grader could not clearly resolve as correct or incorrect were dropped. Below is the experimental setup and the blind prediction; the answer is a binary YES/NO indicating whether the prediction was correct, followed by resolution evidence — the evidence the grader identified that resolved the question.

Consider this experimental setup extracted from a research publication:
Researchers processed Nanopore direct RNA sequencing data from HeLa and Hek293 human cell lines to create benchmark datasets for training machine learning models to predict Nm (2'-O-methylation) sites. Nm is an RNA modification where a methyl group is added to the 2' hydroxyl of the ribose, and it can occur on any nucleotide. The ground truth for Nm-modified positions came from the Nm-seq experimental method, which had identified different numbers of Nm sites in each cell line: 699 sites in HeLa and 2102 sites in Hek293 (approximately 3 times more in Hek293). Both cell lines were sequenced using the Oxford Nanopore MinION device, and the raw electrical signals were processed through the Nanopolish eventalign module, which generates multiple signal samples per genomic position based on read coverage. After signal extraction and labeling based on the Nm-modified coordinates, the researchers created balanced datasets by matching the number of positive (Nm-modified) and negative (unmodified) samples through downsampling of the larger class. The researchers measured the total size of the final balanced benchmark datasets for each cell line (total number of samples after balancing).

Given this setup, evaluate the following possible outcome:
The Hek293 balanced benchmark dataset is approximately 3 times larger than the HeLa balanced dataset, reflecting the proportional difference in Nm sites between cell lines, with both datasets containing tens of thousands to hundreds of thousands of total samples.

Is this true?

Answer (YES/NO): NO